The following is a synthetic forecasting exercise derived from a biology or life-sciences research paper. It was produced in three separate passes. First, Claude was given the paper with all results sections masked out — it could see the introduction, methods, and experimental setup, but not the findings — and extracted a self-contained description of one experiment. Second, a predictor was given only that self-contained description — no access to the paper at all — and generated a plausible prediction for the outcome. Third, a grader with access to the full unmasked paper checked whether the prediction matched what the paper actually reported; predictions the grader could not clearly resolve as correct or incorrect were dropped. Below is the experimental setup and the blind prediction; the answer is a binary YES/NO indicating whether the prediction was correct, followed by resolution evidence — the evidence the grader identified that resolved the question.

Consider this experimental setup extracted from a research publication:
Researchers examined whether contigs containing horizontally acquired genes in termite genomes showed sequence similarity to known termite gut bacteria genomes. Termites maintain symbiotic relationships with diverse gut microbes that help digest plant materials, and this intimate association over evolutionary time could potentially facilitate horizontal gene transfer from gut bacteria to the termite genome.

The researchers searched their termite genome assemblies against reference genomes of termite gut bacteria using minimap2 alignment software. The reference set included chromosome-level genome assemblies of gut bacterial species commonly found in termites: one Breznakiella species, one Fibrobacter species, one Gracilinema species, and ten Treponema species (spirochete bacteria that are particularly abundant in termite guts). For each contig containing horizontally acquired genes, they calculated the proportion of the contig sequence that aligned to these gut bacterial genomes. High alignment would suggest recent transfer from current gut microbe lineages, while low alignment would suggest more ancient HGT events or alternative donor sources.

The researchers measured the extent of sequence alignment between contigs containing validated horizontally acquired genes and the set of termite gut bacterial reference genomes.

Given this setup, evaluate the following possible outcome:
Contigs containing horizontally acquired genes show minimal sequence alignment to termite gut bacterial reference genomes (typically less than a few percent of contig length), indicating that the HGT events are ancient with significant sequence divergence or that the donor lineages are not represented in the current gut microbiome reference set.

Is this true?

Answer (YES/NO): YES